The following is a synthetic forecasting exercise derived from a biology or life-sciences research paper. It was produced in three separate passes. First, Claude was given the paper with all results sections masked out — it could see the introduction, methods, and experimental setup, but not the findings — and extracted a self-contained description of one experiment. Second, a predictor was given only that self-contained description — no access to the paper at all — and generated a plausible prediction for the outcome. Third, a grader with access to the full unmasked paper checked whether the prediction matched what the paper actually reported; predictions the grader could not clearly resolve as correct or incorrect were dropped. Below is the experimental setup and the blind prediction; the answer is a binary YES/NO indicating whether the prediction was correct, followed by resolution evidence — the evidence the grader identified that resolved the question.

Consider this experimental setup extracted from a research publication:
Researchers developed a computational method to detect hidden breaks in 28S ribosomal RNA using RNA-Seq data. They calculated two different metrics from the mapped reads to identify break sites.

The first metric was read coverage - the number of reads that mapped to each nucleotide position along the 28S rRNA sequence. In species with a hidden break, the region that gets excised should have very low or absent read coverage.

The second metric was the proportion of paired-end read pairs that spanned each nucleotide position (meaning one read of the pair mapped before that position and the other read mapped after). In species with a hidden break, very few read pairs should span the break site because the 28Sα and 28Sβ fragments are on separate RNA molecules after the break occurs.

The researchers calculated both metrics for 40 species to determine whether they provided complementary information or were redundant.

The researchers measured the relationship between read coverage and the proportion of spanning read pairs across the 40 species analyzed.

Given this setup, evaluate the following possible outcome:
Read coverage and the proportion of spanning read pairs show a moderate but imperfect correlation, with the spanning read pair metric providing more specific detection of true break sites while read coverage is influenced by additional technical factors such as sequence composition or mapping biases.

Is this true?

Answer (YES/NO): NO